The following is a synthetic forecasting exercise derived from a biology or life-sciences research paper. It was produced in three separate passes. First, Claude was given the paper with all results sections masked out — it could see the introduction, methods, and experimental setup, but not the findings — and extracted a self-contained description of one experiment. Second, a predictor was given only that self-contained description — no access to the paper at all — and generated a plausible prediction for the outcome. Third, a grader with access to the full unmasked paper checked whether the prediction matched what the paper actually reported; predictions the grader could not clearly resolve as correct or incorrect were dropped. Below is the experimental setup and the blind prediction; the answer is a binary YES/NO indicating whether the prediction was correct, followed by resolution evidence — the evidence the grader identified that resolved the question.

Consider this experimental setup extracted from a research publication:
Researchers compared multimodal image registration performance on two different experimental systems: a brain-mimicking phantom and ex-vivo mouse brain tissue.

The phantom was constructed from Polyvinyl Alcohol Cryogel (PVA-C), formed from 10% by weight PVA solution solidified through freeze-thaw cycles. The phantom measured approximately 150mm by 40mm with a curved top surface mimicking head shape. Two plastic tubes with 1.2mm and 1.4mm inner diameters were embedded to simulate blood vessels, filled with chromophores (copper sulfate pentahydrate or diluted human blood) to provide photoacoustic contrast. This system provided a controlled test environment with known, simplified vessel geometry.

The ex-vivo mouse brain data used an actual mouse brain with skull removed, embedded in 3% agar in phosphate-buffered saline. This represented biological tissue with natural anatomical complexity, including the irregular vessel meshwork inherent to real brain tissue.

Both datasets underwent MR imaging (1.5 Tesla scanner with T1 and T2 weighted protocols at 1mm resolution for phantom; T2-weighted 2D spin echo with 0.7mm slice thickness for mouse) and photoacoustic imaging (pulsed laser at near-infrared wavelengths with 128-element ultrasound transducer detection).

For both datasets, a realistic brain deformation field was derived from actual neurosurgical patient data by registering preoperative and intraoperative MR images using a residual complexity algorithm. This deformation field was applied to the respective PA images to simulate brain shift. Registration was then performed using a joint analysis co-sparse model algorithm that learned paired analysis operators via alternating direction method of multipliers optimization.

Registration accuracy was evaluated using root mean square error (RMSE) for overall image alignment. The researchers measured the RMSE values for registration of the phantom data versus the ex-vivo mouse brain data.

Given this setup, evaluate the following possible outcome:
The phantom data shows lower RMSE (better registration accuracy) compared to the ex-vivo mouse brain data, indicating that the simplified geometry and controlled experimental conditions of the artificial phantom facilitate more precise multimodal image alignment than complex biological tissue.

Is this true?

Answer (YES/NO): YES